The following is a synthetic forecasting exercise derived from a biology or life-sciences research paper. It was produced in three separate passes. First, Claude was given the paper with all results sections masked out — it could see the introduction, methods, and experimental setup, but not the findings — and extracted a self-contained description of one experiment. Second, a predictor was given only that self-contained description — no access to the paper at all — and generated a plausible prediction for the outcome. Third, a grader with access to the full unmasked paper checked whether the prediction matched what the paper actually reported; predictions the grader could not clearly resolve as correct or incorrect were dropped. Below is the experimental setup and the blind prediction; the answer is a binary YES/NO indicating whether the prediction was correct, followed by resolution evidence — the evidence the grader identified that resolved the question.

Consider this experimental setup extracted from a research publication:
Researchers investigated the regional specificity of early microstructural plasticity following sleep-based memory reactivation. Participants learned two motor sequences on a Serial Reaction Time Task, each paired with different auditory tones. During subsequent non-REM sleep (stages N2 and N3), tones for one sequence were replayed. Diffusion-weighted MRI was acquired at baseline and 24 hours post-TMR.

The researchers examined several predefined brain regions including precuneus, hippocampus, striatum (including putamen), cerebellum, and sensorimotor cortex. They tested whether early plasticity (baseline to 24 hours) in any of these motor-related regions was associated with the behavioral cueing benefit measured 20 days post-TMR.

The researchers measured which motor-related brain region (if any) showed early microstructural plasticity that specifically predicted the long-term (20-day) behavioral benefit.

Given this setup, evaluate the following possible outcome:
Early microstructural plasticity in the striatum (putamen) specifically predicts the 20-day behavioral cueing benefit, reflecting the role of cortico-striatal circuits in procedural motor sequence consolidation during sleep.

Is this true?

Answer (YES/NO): YES